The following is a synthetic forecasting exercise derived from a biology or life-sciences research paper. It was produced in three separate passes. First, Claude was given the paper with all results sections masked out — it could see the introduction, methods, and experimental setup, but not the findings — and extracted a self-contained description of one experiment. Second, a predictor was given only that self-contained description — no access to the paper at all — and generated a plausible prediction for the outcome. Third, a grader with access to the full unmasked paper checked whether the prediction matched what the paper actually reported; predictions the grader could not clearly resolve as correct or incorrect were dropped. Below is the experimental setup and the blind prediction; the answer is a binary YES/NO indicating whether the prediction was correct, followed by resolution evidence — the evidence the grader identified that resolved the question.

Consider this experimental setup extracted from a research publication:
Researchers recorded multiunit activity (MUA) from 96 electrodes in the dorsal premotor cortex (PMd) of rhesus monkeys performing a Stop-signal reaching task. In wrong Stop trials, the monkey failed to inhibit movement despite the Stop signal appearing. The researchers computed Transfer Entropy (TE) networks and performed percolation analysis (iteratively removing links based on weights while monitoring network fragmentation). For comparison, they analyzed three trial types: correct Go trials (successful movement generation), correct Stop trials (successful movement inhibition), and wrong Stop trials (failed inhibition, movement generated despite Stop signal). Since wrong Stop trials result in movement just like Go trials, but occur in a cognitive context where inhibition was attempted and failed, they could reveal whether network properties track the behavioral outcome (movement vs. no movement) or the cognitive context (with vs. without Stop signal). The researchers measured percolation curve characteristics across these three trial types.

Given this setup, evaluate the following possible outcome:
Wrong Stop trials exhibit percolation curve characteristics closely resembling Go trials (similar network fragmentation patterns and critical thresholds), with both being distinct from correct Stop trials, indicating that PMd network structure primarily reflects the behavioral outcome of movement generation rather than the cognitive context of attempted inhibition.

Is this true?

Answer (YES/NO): NO